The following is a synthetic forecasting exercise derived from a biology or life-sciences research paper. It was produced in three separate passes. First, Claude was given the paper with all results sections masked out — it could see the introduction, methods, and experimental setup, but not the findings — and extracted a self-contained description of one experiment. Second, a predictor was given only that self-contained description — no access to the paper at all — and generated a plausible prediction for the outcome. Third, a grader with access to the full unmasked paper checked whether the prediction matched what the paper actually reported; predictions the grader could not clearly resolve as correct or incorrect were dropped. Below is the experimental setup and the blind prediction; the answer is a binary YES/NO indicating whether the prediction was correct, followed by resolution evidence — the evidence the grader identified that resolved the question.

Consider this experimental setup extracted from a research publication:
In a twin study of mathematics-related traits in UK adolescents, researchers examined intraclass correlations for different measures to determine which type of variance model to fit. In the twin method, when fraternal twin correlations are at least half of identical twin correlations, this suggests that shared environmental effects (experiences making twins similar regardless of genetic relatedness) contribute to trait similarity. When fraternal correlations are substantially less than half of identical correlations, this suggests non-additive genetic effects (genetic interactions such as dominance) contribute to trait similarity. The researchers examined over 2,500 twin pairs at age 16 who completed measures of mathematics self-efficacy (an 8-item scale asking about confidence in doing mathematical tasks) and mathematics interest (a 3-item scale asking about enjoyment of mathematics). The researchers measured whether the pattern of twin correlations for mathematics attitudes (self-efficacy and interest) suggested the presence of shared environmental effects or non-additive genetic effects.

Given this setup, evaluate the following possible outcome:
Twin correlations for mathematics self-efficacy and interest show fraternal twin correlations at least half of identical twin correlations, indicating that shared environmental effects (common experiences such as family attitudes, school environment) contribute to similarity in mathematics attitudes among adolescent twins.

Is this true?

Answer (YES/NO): NO